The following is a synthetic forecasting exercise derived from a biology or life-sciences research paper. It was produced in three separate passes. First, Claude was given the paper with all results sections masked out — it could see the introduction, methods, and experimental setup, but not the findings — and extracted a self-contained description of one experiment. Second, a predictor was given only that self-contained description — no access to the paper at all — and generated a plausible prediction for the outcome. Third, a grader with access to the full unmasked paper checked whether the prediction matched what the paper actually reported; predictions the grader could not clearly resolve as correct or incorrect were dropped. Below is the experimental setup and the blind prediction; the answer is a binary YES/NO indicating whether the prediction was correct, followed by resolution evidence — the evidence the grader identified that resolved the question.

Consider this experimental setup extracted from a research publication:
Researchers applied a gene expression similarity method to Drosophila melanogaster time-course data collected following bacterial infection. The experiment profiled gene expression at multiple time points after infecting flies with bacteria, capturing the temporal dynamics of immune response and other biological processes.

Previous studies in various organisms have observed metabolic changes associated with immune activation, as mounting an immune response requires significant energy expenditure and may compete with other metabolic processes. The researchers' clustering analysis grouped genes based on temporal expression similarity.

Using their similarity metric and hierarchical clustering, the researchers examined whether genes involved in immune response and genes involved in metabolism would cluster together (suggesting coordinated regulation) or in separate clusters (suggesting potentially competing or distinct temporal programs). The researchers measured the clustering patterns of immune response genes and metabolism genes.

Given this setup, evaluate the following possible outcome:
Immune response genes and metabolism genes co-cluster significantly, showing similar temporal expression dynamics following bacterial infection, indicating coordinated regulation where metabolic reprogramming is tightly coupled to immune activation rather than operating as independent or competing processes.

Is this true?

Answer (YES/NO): NO